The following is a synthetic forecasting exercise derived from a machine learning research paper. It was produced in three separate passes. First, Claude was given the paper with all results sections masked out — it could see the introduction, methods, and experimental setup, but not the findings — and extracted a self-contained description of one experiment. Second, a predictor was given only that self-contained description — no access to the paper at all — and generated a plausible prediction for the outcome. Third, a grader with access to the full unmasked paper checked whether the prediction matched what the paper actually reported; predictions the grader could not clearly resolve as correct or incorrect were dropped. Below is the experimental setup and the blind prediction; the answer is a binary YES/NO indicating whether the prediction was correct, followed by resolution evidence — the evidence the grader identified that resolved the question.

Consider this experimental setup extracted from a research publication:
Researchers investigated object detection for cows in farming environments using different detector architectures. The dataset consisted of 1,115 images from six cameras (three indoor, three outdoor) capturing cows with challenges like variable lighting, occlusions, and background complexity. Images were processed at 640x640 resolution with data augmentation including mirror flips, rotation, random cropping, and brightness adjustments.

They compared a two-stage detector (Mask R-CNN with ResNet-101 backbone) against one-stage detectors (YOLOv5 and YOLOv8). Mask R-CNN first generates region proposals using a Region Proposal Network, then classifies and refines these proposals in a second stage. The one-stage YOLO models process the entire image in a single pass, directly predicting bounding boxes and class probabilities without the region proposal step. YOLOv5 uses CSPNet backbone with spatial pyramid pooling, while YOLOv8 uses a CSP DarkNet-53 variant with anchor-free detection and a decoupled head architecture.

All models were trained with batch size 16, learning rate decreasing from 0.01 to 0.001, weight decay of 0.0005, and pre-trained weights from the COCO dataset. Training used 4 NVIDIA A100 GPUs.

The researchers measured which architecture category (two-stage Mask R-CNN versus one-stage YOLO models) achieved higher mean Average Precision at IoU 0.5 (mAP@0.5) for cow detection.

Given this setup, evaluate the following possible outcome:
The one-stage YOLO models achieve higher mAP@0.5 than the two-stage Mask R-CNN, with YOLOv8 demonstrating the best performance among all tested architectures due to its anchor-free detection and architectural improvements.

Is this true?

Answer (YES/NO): YES